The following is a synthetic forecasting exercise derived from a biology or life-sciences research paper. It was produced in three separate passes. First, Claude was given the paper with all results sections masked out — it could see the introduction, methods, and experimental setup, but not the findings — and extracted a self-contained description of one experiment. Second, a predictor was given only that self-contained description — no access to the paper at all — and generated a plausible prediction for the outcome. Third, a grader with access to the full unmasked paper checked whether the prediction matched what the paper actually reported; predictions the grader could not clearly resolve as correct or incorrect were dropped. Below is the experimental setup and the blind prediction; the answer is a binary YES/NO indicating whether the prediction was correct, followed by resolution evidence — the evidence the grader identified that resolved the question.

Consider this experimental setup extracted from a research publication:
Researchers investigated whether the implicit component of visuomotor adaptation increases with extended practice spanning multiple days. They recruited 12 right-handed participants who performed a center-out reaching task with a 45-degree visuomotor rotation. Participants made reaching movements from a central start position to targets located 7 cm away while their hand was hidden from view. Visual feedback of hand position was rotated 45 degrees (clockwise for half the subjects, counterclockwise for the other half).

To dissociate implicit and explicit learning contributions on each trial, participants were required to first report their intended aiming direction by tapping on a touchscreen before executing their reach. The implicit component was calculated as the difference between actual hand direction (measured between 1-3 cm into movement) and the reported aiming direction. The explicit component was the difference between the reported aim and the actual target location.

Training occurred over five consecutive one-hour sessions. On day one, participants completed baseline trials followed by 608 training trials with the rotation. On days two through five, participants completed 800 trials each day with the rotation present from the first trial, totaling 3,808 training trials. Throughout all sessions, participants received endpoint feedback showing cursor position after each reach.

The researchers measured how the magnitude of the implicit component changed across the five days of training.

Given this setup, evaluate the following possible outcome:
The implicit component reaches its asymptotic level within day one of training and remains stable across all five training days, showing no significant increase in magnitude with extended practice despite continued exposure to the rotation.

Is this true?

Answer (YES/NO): YES